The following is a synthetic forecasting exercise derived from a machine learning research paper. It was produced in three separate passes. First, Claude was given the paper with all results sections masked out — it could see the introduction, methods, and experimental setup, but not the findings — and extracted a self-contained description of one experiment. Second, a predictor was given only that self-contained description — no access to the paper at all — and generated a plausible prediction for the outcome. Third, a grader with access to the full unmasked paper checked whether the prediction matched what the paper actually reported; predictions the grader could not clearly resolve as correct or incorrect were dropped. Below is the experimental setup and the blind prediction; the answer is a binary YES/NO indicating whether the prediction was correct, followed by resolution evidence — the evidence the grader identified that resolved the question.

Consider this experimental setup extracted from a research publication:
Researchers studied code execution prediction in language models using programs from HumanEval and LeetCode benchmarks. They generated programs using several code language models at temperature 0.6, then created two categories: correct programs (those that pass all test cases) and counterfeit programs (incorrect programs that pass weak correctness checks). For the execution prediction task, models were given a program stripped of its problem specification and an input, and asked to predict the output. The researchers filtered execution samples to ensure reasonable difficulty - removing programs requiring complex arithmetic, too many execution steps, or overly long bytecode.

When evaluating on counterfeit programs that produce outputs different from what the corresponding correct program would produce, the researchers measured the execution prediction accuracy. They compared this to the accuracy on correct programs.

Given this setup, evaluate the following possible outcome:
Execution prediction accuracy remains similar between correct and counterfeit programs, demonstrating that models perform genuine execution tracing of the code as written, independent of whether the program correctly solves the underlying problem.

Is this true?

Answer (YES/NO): NO